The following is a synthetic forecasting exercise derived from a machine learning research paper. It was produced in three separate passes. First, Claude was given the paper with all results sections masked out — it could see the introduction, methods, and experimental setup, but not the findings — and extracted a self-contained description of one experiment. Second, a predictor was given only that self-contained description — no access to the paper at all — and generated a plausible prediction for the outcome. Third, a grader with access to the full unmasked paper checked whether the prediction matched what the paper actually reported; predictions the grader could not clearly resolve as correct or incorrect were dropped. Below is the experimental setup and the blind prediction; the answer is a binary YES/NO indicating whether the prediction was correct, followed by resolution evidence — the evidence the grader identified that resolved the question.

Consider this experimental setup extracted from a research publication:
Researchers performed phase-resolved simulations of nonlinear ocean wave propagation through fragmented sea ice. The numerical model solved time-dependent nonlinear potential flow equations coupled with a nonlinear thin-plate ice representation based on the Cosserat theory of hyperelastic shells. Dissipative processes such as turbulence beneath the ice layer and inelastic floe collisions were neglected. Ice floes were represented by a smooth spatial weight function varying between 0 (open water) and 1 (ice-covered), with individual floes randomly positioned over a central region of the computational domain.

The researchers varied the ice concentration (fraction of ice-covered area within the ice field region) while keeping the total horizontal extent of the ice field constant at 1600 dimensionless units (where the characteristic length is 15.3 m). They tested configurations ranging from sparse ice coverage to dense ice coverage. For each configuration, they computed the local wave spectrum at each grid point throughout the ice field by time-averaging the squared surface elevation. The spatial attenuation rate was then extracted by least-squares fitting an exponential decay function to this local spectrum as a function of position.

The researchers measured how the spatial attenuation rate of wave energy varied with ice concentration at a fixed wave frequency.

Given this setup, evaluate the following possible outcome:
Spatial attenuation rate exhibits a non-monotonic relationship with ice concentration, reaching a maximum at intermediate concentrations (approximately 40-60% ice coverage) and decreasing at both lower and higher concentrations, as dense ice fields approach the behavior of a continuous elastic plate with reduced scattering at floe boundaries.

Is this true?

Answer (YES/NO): NO